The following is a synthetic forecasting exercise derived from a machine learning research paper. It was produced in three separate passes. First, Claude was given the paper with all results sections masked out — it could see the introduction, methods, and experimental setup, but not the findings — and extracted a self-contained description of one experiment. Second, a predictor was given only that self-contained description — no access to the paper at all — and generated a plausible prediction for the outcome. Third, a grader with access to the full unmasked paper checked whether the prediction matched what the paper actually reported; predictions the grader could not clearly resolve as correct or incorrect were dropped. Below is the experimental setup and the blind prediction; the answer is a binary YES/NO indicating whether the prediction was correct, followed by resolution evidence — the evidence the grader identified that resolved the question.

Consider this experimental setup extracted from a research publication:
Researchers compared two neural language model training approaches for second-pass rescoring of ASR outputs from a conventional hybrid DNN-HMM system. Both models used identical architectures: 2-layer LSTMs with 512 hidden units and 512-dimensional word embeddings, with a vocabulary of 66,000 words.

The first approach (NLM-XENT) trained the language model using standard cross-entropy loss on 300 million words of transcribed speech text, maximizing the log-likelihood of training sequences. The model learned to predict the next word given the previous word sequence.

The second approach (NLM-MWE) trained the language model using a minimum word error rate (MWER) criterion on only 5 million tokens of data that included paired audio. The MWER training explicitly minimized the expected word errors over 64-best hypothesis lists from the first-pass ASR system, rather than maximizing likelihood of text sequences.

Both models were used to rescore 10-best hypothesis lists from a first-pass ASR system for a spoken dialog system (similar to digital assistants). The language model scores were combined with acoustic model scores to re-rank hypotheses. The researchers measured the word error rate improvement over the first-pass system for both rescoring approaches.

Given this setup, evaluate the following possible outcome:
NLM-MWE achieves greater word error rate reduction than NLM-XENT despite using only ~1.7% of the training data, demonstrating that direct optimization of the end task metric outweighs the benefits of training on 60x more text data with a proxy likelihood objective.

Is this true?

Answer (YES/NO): YES